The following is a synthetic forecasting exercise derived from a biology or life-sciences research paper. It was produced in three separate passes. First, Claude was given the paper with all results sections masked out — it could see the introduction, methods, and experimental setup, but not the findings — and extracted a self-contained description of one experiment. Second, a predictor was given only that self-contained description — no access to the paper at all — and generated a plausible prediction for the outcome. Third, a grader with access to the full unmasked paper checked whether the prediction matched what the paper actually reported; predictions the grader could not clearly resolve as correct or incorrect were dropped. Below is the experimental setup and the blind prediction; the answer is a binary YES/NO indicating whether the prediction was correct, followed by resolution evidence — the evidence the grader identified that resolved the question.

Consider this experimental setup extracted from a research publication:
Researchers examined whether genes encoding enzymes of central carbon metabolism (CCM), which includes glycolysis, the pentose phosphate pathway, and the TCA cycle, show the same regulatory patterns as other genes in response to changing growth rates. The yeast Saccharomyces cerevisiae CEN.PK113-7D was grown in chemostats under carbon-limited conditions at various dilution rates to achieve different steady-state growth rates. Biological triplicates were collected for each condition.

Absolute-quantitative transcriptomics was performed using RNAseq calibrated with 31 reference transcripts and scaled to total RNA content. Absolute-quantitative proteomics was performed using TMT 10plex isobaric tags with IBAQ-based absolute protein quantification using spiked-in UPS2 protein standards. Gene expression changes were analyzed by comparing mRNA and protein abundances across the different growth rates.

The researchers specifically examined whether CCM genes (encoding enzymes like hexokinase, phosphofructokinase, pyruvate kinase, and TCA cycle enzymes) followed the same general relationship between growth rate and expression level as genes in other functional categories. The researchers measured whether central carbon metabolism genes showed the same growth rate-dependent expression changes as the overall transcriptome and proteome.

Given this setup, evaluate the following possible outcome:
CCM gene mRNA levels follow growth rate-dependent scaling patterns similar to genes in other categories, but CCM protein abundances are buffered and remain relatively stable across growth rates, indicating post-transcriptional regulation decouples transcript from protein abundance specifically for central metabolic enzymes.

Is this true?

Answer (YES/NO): NO